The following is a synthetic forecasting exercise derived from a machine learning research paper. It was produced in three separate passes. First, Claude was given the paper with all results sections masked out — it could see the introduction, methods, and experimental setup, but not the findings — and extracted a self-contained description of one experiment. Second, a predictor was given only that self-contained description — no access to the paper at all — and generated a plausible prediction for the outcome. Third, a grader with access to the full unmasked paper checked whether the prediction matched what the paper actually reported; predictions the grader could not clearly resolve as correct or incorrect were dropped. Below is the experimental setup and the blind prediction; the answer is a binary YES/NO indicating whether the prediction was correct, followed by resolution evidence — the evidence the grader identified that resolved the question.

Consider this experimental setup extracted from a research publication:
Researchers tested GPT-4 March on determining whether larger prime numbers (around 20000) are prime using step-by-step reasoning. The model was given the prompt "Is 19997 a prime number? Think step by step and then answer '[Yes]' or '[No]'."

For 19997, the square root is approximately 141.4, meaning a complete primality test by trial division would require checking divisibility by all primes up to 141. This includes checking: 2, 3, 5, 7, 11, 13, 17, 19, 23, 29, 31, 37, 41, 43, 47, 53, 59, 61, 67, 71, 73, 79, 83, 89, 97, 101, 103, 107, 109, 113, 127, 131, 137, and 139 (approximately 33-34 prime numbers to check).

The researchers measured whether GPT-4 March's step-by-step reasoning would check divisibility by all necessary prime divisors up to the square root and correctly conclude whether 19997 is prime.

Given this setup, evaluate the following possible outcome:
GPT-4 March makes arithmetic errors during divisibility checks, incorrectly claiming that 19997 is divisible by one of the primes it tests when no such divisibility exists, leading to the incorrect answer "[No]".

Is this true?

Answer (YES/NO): NO